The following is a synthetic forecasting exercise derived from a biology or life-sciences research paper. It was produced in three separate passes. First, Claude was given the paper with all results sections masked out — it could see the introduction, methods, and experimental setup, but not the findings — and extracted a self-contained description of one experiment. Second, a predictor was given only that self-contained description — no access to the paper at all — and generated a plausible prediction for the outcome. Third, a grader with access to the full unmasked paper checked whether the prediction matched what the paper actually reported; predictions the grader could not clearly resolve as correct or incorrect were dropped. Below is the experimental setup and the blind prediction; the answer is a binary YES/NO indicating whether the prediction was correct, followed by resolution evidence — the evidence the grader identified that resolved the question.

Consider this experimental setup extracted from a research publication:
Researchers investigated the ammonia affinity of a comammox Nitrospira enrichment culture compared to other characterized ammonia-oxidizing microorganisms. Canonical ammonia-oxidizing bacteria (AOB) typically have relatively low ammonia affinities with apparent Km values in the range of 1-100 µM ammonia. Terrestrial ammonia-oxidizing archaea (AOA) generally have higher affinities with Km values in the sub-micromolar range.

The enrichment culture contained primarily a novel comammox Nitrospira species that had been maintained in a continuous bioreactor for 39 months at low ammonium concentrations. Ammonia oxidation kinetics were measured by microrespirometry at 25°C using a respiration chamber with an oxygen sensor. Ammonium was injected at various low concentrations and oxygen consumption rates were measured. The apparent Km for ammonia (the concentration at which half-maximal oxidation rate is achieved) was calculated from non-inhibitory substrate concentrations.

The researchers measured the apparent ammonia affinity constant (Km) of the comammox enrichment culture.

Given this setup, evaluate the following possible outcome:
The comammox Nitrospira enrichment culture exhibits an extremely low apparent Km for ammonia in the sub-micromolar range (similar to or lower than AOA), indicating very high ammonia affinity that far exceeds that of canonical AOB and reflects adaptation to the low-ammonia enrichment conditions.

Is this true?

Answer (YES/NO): YES